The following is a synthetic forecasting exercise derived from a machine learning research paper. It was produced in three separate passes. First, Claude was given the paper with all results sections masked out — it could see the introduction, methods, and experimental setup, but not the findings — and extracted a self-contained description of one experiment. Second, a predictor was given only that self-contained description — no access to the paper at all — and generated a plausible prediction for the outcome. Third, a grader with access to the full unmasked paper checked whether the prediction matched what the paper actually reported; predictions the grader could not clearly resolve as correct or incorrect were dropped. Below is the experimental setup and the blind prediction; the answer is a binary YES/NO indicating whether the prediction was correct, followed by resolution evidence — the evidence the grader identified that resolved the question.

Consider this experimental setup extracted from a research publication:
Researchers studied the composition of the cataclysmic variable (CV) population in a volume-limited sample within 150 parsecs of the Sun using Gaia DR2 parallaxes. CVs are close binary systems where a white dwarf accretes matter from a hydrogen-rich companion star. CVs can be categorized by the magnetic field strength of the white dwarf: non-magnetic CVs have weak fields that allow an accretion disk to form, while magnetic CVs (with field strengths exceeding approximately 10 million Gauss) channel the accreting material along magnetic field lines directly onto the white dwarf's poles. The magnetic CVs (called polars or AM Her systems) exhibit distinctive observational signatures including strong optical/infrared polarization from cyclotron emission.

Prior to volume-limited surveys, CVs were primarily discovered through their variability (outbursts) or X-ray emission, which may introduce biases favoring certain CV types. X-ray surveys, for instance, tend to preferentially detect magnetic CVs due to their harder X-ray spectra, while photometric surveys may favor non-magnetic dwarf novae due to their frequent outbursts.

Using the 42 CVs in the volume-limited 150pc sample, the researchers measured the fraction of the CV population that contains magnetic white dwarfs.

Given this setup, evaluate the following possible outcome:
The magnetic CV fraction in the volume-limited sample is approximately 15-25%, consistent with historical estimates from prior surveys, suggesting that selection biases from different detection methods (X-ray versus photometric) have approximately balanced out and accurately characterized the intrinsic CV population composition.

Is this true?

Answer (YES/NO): NO